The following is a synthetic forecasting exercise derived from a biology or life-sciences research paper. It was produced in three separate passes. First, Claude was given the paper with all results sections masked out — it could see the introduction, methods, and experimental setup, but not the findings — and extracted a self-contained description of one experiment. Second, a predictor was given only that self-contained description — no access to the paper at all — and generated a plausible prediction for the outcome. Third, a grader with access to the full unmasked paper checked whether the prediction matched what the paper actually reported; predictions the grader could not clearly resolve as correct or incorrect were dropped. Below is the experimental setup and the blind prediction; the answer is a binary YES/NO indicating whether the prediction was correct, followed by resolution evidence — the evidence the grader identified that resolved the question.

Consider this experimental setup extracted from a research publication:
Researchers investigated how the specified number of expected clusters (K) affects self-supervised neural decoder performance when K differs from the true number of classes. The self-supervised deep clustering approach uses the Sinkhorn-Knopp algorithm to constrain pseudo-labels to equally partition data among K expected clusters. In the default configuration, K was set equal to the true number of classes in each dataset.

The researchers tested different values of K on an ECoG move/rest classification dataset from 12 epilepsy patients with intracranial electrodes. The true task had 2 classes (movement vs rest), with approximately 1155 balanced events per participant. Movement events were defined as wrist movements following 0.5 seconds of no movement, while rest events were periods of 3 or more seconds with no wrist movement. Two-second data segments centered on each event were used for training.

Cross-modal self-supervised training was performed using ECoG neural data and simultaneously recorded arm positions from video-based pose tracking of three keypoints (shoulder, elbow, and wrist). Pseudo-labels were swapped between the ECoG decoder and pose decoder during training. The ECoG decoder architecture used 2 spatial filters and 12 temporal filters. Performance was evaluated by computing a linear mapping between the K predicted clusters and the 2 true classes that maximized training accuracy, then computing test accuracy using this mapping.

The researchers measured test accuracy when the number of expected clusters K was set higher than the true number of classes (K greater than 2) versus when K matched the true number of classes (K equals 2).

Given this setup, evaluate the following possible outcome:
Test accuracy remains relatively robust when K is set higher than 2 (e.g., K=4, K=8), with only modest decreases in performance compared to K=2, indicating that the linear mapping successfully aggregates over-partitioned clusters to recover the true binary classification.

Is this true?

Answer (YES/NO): NO